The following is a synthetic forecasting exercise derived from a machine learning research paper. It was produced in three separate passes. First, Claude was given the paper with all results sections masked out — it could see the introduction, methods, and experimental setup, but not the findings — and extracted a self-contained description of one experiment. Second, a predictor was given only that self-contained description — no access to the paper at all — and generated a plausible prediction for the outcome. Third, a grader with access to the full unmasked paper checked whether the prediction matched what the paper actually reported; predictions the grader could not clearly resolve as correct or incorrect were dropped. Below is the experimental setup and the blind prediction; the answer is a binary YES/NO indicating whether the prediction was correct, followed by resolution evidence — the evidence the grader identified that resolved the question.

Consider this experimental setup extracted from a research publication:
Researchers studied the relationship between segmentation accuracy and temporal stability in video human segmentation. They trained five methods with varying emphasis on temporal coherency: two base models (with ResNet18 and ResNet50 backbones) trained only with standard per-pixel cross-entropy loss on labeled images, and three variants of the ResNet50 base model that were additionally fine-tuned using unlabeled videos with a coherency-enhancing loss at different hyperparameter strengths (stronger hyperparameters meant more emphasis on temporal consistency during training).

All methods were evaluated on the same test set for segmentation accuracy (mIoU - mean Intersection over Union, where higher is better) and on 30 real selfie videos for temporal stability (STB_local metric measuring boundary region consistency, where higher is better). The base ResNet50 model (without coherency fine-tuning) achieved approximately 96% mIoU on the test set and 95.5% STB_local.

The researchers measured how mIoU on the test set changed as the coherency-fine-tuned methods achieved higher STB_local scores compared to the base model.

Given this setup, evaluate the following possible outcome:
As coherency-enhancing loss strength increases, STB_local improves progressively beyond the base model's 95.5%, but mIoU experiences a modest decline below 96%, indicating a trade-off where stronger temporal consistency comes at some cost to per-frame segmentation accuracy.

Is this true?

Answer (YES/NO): YES